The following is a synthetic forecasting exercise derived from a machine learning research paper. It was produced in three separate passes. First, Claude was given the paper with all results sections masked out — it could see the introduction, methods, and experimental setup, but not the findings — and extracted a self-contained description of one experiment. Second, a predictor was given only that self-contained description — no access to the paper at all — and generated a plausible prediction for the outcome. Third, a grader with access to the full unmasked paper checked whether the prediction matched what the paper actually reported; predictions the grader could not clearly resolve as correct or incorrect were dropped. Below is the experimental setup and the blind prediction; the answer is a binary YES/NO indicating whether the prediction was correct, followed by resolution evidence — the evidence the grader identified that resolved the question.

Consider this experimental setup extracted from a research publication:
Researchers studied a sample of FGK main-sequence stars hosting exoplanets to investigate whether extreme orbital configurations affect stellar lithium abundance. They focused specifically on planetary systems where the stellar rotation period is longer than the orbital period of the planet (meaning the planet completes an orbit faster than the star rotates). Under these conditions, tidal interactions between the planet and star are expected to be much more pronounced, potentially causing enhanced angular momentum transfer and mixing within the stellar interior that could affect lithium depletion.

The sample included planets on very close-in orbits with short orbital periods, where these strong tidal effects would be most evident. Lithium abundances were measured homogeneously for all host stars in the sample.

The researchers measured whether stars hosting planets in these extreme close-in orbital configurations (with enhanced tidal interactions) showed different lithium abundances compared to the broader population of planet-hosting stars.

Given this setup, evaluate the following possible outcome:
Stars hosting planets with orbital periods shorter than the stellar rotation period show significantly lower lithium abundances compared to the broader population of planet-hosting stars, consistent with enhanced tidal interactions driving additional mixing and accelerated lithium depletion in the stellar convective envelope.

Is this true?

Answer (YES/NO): NO